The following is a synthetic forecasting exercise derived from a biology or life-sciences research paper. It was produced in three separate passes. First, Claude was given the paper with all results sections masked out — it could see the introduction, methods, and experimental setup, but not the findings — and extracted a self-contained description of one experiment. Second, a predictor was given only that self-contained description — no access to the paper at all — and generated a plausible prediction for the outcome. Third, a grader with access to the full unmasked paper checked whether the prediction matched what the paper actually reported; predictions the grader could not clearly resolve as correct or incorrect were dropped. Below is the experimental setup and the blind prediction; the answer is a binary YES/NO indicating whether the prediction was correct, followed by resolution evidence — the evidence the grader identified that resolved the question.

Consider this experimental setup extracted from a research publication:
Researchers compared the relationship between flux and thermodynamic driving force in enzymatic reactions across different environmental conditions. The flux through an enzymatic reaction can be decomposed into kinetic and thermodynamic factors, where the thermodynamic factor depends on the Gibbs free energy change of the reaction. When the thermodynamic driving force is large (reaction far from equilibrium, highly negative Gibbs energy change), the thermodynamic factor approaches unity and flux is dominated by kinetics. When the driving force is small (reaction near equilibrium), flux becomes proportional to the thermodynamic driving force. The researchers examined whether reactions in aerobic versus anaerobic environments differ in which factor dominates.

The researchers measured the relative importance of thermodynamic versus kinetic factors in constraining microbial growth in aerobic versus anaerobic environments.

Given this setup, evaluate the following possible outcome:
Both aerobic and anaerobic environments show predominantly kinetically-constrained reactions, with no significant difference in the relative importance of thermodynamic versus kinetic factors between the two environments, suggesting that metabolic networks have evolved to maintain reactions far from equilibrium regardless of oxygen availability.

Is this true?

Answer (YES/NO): NO